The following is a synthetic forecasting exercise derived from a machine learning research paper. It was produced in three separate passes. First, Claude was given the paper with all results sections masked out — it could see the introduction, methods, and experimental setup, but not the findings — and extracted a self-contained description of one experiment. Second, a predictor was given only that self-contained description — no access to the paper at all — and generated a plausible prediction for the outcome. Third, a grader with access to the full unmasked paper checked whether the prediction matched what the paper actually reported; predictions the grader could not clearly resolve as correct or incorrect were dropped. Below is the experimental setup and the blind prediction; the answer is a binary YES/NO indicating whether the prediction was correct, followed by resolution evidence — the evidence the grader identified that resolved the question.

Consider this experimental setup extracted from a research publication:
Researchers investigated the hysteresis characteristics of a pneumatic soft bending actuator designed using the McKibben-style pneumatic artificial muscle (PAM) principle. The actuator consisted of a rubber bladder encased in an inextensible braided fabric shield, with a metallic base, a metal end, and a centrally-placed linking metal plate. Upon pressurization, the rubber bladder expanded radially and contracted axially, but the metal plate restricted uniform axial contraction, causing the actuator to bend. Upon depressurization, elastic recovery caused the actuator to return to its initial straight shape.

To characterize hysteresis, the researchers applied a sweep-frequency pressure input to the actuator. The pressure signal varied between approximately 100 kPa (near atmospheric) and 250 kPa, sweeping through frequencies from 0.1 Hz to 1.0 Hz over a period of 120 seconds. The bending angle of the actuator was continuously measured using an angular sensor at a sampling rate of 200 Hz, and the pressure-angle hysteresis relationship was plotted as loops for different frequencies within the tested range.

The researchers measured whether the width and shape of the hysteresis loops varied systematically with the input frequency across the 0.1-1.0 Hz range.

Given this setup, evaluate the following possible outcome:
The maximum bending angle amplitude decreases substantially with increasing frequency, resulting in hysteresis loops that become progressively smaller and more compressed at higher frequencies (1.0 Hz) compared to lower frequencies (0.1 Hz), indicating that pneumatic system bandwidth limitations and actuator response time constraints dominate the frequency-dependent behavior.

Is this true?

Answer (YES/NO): NO